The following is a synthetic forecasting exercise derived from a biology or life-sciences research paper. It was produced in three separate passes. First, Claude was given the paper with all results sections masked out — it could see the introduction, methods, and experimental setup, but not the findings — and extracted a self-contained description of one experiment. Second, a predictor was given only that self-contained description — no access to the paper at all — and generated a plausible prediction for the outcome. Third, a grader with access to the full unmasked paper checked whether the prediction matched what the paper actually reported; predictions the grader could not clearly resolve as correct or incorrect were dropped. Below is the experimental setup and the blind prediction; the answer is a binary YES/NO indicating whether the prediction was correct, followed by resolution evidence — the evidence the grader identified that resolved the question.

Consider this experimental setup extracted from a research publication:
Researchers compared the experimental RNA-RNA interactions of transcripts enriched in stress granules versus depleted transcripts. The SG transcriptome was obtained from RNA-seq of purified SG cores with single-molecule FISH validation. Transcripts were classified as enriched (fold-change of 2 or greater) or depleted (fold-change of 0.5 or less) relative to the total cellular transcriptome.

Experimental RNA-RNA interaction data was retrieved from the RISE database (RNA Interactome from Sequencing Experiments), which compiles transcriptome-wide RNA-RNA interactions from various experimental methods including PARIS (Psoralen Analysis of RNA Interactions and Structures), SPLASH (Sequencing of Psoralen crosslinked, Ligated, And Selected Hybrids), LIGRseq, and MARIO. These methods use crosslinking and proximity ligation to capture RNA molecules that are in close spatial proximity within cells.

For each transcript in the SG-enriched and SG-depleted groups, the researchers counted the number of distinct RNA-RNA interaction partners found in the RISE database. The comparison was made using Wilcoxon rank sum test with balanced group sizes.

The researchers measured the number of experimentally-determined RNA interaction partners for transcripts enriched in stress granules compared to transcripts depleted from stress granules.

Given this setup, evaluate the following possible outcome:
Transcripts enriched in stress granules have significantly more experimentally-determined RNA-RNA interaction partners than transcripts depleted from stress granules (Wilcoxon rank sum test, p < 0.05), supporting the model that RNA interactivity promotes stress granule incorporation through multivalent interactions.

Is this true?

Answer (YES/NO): YES